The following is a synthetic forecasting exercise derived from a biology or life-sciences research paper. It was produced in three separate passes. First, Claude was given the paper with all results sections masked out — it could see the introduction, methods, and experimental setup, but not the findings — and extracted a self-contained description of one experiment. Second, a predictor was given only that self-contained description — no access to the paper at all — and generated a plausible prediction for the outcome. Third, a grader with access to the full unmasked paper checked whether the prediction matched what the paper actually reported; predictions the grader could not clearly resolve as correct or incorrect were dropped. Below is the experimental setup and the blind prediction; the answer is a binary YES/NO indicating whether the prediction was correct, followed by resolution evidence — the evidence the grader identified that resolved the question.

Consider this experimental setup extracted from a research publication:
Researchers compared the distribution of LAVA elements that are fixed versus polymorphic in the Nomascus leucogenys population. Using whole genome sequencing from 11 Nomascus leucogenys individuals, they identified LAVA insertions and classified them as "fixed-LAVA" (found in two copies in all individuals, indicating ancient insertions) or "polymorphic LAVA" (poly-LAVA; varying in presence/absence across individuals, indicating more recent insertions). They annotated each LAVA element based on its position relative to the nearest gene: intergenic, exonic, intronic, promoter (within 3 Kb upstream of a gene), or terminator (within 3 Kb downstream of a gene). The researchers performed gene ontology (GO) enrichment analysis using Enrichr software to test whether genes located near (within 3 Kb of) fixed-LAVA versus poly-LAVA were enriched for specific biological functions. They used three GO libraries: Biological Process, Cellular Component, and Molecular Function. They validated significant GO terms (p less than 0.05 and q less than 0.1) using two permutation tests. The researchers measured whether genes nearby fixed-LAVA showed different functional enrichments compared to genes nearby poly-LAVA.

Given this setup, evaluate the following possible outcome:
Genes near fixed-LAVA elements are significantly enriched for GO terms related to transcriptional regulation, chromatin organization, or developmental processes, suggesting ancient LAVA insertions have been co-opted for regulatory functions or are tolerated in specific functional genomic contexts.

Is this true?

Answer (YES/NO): NO